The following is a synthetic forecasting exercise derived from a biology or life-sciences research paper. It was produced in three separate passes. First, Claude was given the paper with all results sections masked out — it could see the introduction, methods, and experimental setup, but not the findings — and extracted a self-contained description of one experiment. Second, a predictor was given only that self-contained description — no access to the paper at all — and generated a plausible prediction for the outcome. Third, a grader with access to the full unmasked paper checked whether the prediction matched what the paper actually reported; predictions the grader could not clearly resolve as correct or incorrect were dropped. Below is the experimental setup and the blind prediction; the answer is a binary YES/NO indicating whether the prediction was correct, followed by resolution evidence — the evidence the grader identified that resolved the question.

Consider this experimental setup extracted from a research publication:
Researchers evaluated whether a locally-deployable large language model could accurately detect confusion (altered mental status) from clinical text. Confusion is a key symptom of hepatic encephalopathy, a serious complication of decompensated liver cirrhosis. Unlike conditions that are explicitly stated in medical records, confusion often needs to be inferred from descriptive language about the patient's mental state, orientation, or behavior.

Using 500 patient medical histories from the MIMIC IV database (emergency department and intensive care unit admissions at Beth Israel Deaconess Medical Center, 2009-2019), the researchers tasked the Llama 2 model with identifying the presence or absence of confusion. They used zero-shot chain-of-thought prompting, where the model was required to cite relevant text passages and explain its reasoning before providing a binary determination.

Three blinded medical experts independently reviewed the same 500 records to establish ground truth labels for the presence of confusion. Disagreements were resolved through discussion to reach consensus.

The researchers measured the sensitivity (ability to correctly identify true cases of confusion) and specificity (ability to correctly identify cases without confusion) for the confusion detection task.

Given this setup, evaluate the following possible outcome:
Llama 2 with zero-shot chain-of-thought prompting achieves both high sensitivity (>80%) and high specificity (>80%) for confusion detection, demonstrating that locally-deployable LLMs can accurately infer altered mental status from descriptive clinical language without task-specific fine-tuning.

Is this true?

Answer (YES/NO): NO